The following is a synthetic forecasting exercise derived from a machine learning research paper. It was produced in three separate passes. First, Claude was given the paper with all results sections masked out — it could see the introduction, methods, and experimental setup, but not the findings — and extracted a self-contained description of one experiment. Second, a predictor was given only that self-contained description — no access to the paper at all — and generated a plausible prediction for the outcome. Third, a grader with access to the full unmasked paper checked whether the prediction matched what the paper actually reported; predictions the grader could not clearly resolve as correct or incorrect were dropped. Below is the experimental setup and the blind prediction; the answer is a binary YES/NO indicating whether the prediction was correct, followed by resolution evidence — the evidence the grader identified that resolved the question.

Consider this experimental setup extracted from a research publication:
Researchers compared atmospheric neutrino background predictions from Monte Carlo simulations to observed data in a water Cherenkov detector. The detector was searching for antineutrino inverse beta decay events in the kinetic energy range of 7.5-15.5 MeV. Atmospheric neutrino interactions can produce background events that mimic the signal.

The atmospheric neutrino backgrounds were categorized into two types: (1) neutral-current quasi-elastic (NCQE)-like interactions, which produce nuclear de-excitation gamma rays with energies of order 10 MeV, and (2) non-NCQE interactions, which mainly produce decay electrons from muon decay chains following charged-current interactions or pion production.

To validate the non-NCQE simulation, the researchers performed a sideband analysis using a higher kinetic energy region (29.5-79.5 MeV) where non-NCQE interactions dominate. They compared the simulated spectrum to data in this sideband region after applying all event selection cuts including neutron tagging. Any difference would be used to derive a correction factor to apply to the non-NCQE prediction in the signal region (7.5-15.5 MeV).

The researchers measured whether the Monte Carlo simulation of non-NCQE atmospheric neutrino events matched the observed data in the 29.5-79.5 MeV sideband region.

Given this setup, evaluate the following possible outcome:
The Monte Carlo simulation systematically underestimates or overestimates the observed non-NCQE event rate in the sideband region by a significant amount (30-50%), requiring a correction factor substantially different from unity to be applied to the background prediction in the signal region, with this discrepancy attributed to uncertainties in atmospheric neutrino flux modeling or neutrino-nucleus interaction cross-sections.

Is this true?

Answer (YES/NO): NO